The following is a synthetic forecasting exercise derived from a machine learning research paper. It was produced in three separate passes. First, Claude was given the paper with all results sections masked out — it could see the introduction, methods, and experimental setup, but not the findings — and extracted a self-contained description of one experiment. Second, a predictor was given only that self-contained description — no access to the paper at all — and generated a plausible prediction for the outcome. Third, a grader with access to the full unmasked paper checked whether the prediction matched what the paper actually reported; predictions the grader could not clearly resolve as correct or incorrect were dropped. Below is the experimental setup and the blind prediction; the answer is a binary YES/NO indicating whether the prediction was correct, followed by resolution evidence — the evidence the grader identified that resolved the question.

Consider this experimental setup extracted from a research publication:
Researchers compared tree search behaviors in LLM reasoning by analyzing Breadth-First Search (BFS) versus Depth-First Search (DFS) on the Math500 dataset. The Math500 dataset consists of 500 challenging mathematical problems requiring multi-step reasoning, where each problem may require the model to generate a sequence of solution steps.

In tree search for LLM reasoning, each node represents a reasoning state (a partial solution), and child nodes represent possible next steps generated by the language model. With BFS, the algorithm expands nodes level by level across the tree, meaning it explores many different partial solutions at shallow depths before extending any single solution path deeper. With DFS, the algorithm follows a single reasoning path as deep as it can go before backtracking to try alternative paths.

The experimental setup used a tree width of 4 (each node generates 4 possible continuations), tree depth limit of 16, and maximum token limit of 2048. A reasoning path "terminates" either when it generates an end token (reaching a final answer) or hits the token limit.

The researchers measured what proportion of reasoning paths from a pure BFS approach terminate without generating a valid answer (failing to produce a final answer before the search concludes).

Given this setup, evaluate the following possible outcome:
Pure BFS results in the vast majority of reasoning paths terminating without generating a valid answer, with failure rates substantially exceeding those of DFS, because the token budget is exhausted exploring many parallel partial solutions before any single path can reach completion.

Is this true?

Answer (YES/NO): NO